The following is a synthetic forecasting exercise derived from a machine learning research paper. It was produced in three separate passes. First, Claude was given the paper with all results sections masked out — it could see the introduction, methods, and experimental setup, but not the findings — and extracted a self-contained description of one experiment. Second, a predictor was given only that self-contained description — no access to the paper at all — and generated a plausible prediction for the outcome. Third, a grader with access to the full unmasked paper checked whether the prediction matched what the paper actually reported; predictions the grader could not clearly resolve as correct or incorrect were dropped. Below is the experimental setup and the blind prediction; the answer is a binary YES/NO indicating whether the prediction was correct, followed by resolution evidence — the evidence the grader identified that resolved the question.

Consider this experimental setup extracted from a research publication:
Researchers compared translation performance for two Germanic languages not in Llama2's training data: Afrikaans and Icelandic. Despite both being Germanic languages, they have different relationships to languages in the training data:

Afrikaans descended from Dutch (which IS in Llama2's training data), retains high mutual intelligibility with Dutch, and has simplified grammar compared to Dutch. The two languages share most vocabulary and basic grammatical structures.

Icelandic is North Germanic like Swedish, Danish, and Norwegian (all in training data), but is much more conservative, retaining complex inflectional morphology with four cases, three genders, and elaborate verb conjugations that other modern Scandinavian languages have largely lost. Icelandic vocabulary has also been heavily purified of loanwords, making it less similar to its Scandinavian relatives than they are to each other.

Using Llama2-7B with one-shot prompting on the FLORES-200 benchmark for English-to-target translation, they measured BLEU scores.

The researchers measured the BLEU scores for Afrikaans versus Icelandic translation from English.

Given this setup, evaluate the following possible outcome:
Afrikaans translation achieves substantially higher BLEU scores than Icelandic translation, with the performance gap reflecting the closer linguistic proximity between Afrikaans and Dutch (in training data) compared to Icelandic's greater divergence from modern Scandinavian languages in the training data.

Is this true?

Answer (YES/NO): YES